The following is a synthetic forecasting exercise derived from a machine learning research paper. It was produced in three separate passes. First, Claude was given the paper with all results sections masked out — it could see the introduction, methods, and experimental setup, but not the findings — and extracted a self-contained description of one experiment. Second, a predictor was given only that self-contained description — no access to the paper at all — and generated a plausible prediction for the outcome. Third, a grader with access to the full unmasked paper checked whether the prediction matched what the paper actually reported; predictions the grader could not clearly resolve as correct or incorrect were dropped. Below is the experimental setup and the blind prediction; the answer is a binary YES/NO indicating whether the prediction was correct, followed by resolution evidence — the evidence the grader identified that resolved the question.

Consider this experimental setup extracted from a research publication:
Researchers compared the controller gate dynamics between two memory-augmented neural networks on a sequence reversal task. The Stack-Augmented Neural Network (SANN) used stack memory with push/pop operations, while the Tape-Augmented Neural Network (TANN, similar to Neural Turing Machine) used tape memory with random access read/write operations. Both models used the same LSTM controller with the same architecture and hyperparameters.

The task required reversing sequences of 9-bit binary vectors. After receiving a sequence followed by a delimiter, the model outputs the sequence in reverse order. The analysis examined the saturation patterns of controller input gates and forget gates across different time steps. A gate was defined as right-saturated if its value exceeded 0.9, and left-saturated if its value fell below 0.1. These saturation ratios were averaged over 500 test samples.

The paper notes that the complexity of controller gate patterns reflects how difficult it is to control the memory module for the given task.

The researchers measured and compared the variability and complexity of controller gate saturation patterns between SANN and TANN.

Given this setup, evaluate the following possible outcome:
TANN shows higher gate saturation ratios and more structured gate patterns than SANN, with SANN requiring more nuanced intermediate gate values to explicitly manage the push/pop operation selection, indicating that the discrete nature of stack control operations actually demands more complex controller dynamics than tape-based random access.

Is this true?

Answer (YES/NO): NO